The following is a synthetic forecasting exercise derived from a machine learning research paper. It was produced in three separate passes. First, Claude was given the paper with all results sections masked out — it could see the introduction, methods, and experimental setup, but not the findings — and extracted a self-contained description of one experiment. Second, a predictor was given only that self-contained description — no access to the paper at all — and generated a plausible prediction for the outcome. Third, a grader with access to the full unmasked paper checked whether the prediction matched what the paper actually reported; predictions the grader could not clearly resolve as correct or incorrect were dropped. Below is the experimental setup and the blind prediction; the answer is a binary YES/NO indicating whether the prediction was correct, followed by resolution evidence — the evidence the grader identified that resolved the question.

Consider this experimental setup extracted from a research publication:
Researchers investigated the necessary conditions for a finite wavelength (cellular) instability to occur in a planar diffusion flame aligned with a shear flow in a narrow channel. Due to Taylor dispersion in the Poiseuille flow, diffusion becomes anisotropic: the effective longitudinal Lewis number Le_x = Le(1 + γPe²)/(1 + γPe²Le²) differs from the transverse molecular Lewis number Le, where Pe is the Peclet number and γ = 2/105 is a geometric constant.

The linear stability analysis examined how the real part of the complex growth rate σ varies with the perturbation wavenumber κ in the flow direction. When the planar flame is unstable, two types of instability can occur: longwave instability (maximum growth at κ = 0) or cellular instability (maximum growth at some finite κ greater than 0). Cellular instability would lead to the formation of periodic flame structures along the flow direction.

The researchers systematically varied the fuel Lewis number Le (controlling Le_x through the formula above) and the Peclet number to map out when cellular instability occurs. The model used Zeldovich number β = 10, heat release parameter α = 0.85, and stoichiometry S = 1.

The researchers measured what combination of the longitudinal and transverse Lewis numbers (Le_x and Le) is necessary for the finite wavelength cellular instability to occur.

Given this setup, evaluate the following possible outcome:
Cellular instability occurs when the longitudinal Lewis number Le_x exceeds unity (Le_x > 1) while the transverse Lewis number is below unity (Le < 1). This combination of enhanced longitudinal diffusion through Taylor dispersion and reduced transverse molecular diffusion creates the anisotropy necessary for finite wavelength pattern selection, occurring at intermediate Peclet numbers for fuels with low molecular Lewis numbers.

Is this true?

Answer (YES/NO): NO